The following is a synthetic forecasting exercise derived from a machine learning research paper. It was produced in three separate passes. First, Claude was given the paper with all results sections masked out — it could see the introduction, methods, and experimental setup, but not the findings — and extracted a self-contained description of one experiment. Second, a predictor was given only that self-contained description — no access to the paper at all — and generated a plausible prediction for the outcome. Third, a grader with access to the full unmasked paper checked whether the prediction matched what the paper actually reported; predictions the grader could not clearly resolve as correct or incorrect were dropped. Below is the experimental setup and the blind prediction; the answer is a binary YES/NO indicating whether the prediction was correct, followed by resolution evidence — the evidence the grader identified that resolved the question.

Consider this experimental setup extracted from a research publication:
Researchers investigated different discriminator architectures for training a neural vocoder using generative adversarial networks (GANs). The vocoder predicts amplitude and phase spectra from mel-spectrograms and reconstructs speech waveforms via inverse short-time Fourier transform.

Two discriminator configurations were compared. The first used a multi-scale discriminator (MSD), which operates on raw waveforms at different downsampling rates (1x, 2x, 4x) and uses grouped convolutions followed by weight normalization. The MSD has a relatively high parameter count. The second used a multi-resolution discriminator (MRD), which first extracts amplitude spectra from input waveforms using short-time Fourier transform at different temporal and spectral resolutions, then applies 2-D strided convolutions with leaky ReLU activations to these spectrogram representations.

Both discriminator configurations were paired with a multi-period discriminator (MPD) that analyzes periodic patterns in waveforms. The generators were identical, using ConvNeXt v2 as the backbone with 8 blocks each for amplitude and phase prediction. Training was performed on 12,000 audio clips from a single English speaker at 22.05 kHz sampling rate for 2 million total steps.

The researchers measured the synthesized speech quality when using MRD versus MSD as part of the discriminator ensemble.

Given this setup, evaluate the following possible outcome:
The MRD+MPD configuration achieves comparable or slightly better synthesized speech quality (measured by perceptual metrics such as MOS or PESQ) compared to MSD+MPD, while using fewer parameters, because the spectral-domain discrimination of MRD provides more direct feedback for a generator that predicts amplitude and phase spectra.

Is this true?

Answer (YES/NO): NO